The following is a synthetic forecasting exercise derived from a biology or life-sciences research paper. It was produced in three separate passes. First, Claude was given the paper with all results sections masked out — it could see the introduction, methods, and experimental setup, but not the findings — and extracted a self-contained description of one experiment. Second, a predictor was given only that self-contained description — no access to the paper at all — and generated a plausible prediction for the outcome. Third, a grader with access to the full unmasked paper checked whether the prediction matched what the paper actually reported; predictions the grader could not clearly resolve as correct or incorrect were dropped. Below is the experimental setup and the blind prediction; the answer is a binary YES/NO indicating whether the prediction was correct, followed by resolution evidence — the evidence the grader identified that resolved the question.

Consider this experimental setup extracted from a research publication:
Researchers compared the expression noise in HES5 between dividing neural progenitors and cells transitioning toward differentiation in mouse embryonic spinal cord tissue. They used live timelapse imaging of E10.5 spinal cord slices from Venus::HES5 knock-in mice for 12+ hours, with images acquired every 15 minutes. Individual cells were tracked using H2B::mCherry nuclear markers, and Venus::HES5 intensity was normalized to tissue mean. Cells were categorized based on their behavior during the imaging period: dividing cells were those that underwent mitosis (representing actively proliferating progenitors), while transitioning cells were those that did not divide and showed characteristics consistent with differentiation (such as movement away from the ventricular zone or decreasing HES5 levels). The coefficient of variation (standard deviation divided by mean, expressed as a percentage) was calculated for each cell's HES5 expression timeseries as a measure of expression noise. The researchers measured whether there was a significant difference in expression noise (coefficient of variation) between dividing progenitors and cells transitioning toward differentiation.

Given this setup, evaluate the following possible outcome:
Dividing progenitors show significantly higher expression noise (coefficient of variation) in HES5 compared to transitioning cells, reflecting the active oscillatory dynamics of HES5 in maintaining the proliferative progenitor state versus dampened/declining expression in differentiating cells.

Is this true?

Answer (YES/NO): YES